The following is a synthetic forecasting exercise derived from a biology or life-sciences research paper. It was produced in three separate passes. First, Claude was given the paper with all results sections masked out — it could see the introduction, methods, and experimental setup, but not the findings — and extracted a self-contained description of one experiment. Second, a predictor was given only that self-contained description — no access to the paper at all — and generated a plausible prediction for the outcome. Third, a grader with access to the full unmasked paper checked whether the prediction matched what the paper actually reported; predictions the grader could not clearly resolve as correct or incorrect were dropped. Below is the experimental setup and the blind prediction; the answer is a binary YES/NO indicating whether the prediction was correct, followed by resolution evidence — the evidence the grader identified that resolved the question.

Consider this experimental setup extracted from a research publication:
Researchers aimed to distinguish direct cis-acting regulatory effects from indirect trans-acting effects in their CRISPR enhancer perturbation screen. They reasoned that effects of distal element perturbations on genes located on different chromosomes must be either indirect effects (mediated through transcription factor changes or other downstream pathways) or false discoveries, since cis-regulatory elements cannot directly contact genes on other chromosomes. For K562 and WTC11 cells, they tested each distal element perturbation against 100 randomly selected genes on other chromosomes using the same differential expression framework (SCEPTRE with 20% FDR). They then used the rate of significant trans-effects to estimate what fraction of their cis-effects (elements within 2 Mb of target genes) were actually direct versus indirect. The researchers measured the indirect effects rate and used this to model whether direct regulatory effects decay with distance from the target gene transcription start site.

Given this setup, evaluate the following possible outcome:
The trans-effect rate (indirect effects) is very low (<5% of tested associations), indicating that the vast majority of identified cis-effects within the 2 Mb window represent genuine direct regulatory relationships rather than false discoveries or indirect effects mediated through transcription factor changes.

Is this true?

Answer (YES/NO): NO